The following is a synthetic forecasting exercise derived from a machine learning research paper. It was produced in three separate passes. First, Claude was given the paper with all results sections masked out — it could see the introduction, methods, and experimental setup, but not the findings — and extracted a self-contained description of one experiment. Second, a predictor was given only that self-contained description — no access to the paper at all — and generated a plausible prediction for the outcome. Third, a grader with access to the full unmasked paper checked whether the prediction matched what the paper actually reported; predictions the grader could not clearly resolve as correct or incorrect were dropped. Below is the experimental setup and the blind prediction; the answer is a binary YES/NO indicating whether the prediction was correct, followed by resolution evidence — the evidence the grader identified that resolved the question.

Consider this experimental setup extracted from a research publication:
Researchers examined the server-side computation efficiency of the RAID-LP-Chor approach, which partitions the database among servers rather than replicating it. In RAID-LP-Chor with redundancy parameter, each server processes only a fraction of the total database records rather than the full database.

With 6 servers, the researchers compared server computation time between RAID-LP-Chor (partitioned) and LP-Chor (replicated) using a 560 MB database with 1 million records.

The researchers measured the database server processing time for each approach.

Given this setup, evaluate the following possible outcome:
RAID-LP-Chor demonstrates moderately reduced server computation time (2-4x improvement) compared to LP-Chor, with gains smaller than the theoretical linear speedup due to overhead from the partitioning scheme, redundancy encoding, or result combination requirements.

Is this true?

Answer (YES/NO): NO